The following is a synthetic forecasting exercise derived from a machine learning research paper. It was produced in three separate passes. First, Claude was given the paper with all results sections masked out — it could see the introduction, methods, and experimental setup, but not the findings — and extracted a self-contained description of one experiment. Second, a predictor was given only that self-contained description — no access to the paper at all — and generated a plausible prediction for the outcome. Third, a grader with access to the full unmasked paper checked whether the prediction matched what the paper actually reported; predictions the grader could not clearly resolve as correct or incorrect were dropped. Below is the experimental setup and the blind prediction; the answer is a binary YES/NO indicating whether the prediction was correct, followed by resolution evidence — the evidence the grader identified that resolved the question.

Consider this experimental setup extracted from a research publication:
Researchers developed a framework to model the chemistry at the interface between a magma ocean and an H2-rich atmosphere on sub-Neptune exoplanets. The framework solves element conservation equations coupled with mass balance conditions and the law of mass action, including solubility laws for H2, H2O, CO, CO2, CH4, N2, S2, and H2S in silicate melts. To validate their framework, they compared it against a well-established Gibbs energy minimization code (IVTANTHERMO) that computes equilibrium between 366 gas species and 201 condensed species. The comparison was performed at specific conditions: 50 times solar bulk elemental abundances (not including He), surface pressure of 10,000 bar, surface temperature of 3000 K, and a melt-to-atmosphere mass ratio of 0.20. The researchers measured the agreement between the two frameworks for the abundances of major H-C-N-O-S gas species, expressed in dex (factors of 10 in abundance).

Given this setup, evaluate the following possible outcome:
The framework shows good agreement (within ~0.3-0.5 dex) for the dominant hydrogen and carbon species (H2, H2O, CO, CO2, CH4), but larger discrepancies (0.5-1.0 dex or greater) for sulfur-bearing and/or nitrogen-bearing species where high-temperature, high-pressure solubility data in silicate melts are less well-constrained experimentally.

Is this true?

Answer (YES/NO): NO